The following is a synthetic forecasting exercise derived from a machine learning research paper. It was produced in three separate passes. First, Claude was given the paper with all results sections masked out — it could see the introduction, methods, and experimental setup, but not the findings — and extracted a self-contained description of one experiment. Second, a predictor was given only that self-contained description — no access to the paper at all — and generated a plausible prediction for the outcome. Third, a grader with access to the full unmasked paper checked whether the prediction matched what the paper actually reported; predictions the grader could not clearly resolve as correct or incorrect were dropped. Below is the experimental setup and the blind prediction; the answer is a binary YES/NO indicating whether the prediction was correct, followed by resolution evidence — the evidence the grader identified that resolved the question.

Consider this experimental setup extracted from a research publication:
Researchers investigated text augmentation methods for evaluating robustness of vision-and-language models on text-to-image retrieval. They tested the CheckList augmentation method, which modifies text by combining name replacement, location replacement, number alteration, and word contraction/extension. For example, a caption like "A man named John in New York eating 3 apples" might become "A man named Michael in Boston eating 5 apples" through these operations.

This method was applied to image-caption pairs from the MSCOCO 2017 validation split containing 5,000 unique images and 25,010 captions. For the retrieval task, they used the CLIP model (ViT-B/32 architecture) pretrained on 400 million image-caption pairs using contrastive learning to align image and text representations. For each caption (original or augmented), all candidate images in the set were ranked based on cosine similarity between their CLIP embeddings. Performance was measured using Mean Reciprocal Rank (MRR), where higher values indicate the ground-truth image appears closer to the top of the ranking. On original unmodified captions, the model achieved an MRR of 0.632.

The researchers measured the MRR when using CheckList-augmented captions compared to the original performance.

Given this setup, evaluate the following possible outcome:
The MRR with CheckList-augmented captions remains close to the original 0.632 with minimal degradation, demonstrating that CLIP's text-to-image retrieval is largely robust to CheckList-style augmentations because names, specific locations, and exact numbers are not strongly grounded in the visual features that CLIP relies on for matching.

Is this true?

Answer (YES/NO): YES